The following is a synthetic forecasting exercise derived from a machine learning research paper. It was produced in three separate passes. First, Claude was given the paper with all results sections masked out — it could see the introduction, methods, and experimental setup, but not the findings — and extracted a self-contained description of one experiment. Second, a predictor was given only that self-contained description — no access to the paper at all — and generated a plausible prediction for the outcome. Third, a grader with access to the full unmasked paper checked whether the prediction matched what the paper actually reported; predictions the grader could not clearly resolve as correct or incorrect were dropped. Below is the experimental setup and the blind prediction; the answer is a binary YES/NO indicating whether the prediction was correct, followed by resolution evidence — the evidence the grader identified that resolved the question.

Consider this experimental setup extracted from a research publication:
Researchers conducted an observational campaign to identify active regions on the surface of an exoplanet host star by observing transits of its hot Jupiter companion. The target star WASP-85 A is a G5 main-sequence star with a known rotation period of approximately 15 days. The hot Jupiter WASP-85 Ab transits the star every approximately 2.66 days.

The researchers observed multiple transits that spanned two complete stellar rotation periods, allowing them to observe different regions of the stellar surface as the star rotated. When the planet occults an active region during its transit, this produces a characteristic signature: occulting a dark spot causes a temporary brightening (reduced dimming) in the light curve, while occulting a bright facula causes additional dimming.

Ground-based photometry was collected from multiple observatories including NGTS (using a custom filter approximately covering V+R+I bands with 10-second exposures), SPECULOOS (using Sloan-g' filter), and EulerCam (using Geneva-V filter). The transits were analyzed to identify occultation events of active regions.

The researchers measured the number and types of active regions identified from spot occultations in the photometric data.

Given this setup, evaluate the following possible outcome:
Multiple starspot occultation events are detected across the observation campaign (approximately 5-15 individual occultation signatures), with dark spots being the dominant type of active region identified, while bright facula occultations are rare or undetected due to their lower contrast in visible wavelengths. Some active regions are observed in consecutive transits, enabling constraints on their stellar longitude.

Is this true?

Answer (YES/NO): NO